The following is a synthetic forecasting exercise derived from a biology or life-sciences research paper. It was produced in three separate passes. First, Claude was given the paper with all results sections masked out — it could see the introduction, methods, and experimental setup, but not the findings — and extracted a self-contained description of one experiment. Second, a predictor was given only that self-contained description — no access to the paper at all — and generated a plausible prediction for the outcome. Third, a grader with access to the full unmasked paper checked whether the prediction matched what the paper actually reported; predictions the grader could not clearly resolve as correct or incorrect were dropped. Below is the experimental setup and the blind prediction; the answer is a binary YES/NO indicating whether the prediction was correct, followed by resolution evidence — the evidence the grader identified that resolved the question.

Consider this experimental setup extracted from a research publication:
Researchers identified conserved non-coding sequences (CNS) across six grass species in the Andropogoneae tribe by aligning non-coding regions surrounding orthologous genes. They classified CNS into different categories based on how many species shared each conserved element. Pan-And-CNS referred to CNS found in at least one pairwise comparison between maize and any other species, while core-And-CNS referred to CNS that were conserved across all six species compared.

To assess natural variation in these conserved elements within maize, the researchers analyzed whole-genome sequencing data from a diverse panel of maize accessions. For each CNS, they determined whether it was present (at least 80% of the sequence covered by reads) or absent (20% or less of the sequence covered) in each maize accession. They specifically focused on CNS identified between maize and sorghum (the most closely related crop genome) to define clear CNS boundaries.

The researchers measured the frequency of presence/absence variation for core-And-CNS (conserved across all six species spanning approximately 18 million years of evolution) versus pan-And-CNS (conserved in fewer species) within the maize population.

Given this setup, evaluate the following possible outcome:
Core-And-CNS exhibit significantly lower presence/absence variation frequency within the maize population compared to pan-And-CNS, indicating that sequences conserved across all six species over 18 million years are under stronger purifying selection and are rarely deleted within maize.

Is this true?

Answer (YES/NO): YES